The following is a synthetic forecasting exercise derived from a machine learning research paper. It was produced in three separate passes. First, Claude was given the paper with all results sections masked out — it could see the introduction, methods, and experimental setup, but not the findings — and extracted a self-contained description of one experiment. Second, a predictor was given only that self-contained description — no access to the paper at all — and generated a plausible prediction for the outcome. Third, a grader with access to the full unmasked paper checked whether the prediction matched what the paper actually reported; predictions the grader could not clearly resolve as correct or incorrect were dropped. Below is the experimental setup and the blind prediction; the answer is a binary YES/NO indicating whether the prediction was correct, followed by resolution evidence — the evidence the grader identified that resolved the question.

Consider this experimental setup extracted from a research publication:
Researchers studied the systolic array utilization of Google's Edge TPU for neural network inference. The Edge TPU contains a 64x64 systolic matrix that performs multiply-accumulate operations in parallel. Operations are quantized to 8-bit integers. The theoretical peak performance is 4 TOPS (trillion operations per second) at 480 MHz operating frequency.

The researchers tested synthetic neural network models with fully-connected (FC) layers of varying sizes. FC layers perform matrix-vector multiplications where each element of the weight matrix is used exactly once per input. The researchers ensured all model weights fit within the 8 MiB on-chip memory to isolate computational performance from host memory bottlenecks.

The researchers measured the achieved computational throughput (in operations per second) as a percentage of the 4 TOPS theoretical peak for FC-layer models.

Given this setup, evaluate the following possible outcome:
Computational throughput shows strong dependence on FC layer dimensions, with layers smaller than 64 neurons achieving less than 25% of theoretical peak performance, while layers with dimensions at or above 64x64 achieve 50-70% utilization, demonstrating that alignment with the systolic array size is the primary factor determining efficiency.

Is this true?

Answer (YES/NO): NO